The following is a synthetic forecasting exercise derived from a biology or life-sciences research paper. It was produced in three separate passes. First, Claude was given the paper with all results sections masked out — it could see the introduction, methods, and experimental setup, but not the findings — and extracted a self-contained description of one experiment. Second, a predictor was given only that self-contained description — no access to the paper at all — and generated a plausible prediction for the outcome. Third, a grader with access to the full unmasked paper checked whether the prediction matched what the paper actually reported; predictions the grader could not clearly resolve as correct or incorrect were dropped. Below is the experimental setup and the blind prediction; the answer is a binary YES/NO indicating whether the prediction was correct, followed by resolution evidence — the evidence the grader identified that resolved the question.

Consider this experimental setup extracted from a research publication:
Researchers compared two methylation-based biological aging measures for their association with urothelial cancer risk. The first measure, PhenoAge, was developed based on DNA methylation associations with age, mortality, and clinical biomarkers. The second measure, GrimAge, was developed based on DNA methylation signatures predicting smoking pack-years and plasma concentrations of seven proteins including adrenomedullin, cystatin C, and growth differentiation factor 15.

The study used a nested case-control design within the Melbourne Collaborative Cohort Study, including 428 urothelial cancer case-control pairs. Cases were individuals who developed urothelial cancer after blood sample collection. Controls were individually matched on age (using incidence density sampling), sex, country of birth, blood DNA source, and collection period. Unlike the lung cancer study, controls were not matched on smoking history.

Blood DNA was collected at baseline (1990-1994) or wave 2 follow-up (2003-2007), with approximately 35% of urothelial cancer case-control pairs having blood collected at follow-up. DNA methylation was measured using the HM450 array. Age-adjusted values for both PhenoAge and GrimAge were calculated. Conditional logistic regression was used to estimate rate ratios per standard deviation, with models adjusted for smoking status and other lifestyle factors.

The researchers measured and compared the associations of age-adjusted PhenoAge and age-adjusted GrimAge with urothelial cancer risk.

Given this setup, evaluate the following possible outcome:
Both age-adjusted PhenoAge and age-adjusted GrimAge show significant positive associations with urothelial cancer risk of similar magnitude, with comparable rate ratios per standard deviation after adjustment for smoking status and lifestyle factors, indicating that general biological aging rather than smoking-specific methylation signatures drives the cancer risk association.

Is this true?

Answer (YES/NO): NO